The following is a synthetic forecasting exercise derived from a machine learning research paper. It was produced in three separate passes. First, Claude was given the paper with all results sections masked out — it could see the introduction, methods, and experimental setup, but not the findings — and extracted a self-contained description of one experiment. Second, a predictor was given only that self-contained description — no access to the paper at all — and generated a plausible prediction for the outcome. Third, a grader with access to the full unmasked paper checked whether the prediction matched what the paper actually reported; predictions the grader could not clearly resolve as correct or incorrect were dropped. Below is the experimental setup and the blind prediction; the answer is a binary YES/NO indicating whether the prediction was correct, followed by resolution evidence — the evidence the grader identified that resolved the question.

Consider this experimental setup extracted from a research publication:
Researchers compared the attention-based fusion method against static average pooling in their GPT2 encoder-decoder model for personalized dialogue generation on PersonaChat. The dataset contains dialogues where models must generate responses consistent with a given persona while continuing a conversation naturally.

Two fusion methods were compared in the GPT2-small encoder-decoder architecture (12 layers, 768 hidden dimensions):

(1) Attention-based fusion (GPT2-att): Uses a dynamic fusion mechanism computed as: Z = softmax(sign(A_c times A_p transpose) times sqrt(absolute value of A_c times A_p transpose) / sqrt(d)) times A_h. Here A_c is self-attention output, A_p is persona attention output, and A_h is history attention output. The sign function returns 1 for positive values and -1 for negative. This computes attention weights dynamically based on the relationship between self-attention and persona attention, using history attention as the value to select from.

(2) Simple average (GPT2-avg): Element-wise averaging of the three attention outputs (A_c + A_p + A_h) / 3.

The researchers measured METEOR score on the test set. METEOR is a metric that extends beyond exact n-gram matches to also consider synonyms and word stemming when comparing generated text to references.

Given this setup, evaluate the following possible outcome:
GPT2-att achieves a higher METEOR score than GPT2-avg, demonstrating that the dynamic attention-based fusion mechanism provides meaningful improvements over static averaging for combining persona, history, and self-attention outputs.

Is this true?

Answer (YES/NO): YES